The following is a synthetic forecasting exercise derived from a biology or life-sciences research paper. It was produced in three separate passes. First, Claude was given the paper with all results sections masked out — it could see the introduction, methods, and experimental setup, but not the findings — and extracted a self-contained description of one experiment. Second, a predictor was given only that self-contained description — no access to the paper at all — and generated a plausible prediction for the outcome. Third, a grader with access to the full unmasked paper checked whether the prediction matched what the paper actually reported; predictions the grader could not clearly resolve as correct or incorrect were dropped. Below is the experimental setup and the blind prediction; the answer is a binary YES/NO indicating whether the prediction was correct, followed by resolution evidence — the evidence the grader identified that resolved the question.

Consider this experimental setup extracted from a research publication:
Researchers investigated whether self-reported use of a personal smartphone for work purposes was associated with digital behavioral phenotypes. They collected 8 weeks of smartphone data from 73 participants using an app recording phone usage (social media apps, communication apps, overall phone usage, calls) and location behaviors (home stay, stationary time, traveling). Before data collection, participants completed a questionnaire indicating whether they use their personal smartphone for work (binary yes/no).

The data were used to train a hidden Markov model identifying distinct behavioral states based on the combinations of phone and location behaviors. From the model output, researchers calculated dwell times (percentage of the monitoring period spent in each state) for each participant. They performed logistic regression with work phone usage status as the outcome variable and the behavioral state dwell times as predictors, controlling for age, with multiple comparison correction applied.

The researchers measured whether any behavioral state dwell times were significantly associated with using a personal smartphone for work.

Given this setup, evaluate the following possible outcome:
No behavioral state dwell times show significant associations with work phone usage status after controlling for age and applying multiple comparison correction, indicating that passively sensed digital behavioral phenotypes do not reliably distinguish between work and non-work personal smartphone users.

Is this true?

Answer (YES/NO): YES